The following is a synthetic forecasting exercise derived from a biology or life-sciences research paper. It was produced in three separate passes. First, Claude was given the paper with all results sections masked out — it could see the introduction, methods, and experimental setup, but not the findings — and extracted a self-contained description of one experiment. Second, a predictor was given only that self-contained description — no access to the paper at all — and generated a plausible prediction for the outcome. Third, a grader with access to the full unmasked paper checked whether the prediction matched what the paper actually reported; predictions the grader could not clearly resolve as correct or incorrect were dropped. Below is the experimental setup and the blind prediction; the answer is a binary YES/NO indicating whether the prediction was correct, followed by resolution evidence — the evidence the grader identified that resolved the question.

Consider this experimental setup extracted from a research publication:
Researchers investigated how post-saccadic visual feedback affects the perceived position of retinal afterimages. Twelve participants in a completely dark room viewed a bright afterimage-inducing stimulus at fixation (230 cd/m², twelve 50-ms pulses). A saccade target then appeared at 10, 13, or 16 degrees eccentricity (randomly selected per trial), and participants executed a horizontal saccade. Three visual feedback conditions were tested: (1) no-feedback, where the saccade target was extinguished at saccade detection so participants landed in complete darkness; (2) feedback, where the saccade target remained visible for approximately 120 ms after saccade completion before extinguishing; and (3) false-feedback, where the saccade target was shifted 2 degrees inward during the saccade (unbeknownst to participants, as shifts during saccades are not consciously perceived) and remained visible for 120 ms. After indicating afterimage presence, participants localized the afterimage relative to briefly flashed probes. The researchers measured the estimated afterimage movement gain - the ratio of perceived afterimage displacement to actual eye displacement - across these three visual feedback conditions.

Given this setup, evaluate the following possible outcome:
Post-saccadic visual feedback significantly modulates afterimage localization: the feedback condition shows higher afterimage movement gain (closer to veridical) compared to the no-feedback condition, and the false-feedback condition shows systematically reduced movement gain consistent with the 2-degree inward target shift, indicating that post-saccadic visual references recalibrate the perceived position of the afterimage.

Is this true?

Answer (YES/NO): NO